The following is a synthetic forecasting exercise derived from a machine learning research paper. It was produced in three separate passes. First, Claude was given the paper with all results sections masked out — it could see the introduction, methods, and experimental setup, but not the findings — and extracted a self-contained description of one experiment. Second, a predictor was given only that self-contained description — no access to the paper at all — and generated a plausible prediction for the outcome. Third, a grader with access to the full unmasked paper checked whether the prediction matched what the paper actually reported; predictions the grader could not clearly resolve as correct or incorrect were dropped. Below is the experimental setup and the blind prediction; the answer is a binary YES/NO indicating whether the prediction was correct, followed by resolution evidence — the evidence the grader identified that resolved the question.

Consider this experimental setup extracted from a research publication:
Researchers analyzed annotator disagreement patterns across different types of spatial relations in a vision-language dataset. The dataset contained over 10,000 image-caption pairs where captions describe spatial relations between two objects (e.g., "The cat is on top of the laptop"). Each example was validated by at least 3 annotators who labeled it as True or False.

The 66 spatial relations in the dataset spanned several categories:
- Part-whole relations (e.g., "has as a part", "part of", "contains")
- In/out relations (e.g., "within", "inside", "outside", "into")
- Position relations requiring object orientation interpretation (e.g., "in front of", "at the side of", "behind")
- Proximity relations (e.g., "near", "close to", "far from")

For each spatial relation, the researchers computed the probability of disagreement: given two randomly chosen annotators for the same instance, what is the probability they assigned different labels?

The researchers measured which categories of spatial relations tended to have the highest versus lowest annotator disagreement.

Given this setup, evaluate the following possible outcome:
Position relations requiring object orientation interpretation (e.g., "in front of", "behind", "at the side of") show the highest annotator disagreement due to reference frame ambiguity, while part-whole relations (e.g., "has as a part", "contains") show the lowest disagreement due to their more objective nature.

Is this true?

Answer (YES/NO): NO